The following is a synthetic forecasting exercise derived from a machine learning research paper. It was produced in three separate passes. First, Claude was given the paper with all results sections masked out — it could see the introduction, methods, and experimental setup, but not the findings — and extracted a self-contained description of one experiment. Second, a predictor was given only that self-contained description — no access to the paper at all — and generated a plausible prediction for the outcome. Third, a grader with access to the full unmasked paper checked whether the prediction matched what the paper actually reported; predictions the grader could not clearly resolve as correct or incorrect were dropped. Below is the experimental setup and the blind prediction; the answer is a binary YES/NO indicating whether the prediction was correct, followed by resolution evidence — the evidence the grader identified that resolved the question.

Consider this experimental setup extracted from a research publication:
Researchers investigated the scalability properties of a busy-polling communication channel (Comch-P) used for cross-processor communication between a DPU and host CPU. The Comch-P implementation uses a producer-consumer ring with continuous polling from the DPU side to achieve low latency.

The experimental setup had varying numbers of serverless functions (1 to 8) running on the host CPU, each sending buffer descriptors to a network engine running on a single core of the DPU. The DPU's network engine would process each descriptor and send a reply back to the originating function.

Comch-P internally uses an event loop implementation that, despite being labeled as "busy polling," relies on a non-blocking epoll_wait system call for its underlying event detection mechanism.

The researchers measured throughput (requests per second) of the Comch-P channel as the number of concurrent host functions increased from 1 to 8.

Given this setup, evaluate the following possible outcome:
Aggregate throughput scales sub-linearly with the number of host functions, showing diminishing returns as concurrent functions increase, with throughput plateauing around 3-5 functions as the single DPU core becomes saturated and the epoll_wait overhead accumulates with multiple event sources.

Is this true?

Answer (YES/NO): NO